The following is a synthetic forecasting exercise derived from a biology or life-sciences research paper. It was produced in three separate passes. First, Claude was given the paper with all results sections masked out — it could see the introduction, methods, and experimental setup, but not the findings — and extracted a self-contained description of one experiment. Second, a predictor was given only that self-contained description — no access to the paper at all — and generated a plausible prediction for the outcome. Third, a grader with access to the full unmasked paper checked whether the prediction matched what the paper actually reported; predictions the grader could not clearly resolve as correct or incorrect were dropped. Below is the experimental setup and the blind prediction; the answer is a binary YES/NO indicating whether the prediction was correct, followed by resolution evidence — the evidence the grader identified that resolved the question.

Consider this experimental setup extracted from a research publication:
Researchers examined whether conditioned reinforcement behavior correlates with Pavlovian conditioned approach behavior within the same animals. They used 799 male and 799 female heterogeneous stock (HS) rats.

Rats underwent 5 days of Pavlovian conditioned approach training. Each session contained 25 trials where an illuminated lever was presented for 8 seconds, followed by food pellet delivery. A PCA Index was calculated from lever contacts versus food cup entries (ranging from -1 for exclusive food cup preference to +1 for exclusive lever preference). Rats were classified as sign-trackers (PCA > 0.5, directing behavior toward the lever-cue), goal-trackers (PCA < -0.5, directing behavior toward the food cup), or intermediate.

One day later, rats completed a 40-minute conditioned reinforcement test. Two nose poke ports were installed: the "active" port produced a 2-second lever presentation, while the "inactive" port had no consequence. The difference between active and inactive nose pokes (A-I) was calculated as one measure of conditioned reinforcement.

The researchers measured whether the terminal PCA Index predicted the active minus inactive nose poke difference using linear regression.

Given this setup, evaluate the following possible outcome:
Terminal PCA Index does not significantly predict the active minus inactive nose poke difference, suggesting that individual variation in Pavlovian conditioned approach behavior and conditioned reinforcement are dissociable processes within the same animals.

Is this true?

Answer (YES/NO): NO